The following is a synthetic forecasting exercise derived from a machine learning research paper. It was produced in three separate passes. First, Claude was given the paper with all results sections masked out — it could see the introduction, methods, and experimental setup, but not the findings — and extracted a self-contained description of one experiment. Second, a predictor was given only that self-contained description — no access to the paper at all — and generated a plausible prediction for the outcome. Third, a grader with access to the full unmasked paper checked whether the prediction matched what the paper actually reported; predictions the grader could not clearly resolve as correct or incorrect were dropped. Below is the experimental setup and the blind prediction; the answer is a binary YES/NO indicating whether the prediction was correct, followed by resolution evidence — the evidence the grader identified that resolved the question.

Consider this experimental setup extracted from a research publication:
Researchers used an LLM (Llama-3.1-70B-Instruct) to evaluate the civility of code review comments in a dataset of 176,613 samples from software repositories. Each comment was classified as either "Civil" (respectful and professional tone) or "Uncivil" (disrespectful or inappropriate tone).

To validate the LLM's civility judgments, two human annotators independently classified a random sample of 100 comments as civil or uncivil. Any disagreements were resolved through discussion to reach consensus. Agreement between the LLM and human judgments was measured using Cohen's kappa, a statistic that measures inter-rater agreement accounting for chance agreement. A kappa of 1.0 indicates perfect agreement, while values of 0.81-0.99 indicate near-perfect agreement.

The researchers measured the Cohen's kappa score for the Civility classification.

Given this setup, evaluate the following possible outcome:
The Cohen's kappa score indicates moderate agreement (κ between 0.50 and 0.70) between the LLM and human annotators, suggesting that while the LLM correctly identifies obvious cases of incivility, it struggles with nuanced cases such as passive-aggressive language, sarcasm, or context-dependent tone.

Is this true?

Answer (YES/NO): NO